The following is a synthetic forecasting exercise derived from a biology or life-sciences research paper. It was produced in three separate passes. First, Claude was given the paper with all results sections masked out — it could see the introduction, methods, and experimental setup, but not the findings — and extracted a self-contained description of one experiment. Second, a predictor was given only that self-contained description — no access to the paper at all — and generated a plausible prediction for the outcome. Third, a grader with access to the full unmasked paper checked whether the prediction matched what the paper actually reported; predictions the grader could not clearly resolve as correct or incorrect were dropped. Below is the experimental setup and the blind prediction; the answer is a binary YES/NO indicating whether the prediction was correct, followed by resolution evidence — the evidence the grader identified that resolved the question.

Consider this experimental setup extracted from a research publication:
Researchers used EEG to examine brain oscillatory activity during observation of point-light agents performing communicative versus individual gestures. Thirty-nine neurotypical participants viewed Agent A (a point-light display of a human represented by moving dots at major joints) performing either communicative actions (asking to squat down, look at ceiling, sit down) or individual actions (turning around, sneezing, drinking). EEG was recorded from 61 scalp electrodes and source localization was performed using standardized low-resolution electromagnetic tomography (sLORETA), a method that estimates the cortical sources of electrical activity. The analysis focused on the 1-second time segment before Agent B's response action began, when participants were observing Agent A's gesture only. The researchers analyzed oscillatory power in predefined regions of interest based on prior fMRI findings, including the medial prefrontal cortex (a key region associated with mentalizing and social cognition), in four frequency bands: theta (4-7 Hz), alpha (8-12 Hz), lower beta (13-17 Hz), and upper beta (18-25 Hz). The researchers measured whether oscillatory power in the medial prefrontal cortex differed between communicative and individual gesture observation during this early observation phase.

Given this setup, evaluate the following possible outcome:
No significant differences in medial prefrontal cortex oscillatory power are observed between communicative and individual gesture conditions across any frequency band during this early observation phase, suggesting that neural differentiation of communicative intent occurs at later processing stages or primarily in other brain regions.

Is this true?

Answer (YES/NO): YES